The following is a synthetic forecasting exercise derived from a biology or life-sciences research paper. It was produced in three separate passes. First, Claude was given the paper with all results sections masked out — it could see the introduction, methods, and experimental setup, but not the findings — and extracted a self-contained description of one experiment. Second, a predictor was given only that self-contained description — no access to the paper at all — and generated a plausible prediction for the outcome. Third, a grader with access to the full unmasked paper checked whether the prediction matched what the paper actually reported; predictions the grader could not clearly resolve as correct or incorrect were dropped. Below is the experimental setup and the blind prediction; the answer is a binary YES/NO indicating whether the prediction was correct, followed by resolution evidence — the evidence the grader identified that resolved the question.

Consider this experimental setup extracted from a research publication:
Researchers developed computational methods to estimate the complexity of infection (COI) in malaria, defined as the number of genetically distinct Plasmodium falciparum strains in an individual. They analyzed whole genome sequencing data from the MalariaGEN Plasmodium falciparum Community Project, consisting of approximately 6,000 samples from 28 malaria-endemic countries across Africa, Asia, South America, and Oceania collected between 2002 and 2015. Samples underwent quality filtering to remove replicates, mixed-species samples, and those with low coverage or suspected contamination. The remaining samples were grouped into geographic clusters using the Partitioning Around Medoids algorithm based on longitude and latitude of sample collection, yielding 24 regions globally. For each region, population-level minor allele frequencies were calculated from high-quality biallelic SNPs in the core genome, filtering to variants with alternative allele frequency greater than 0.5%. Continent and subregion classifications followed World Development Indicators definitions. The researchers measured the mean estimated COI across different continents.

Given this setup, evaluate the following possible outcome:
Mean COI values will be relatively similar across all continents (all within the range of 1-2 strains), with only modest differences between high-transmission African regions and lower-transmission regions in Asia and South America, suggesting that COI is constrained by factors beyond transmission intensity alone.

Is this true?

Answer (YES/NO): NO